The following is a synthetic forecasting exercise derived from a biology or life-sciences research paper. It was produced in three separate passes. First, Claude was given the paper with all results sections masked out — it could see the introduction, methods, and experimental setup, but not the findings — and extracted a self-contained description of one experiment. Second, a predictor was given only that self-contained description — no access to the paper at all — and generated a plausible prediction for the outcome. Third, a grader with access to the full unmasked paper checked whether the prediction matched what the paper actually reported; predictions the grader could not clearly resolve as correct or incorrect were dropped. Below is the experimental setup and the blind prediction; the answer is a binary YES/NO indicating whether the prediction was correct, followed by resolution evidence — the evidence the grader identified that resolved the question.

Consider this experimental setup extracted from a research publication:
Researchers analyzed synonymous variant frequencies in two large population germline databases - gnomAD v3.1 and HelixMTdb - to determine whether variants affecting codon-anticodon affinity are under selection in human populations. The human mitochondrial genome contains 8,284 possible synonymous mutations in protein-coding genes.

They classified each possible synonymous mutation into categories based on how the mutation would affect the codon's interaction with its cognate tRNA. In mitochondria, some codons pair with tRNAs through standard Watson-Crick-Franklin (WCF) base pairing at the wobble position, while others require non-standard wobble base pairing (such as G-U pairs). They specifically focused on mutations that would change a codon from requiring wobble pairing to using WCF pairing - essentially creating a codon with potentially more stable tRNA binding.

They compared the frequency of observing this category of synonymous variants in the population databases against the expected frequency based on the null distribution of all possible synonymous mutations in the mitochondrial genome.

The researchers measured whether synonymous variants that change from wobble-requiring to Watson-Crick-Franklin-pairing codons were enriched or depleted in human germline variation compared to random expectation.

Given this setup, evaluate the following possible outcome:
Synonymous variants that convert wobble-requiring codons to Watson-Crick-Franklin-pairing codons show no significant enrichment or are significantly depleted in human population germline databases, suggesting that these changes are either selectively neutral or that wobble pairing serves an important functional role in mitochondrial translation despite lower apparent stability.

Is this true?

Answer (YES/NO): NO